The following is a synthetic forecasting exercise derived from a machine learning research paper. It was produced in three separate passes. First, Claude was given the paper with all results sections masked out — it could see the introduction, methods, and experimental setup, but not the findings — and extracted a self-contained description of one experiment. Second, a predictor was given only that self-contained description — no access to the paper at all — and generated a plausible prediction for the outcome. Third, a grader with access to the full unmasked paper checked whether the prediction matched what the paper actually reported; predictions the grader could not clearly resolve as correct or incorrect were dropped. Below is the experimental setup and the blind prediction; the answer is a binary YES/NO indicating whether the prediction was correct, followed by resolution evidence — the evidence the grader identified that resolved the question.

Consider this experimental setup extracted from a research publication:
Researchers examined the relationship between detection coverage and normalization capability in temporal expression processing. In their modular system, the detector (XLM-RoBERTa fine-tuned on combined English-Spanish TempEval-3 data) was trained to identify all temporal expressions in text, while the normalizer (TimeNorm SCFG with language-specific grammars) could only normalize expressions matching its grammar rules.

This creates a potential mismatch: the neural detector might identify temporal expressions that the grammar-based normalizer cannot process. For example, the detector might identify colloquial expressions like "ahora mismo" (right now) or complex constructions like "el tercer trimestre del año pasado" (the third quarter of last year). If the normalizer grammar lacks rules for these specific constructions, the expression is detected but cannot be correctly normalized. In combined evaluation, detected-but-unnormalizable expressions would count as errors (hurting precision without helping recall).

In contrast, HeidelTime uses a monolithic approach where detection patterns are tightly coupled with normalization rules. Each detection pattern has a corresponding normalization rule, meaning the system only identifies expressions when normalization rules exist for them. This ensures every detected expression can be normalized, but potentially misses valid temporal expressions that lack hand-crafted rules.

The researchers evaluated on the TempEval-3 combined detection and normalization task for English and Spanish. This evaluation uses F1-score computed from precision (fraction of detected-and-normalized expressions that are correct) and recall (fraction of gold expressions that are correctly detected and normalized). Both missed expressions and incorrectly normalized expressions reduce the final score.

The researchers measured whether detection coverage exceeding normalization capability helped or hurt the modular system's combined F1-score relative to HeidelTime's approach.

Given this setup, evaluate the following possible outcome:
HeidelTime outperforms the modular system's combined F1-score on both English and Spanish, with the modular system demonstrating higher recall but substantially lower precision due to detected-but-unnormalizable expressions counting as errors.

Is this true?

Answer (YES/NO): NO